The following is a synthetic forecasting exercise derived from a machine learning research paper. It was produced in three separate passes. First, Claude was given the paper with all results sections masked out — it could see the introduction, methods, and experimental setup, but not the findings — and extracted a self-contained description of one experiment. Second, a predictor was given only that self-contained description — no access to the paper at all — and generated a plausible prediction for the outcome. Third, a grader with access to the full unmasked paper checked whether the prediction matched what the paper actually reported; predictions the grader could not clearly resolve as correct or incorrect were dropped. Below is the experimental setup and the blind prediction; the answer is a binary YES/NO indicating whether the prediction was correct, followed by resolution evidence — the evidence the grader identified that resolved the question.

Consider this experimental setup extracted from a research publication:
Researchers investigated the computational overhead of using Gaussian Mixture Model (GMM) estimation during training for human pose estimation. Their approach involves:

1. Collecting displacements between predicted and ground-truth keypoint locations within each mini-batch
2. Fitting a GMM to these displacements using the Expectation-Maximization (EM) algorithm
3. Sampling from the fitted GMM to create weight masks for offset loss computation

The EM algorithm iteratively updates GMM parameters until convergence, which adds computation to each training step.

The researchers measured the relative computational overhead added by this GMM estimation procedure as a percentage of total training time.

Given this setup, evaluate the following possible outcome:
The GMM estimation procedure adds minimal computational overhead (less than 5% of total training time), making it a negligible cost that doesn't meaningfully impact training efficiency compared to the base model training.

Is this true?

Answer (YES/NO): NO